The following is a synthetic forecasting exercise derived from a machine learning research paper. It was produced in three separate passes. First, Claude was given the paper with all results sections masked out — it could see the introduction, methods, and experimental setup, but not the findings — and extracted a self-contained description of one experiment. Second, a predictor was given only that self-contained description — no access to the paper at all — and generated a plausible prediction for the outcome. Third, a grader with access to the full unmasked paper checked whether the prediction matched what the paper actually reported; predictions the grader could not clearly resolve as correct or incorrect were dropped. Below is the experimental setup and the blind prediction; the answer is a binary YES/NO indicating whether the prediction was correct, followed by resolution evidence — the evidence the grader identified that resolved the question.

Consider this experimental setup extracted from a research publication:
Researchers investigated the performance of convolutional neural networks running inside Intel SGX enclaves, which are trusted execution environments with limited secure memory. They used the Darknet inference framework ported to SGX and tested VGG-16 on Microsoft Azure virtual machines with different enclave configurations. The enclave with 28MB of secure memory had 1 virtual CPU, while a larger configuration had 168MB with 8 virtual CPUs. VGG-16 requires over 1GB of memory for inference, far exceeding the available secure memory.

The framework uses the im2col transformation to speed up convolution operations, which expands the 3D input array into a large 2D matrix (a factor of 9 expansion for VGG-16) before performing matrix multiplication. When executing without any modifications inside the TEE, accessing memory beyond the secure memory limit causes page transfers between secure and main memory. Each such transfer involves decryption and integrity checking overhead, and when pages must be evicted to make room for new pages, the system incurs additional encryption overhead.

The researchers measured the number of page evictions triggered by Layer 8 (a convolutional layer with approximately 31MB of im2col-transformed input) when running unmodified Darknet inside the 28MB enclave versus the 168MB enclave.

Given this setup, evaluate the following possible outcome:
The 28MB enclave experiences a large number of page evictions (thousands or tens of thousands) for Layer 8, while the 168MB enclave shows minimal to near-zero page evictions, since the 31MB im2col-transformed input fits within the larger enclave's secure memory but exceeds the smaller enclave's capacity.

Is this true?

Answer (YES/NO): NO